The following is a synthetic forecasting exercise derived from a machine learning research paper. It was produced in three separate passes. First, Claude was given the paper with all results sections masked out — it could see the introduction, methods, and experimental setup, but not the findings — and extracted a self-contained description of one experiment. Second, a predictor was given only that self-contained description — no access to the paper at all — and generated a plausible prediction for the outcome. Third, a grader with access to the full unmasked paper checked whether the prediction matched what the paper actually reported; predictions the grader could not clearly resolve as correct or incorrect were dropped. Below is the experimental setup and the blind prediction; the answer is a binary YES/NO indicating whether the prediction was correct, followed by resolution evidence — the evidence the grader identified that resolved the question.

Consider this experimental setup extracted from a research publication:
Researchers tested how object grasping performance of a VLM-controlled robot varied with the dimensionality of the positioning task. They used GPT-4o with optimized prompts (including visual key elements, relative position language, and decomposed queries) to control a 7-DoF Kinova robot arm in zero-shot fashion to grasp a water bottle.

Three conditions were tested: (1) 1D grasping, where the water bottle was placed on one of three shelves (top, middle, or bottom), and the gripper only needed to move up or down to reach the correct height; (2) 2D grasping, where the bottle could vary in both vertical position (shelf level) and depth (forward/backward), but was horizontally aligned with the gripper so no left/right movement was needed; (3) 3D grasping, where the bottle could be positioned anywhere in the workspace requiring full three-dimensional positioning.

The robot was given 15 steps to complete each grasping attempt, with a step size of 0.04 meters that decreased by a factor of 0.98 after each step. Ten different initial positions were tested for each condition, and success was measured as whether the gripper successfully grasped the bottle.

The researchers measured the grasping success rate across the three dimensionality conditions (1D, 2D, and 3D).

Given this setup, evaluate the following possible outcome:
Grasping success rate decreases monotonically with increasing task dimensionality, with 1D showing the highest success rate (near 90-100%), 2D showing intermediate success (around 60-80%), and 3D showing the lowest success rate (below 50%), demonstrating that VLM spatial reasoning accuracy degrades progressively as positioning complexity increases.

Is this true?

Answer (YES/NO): YES